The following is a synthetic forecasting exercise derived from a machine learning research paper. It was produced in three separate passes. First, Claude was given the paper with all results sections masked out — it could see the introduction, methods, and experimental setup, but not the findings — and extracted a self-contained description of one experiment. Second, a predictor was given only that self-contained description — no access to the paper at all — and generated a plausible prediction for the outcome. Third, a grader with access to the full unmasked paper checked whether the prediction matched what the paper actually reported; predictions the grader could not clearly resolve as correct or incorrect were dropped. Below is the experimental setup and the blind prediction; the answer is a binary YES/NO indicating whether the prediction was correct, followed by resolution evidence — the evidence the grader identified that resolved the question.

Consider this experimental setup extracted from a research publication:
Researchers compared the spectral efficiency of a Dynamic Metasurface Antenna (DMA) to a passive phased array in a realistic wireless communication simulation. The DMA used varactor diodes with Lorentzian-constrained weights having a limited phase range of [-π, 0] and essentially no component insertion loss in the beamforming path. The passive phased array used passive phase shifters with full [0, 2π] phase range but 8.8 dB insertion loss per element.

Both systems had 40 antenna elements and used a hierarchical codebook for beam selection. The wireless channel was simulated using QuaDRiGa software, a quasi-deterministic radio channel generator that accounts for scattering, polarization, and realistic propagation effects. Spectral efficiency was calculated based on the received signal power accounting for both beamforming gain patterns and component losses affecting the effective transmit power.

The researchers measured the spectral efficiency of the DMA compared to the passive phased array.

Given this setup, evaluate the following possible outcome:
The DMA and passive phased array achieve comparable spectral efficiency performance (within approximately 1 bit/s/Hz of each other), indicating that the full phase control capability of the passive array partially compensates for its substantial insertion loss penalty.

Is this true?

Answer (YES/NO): NO